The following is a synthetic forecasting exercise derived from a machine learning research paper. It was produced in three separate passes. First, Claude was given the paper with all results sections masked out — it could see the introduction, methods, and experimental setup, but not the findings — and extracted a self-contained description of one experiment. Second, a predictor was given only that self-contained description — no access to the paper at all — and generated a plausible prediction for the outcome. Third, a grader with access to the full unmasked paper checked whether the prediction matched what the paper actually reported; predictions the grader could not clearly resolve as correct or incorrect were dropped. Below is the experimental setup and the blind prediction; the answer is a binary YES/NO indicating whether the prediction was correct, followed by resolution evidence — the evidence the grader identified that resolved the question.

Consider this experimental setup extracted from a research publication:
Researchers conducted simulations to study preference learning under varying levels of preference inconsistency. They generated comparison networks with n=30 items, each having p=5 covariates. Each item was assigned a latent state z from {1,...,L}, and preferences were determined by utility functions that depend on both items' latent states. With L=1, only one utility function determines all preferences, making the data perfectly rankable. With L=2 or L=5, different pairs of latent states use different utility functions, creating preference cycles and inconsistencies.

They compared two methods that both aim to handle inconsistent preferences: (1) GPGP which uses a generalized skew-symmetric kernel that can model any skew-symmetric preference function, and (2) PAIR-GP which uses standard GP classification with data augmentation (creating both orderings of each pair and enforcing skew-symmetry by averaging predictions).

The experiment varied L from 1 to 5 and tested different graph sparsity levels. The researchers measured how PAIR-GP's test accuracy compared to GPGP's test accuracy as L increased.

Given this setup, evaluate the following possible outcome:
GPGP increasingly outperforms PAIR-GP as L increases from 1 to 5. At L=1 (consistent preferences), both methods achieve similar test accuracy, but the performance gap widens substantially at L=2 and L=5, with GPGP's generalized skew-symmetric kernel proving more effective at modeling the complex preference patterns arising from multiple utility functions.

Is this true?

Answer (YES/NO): NO